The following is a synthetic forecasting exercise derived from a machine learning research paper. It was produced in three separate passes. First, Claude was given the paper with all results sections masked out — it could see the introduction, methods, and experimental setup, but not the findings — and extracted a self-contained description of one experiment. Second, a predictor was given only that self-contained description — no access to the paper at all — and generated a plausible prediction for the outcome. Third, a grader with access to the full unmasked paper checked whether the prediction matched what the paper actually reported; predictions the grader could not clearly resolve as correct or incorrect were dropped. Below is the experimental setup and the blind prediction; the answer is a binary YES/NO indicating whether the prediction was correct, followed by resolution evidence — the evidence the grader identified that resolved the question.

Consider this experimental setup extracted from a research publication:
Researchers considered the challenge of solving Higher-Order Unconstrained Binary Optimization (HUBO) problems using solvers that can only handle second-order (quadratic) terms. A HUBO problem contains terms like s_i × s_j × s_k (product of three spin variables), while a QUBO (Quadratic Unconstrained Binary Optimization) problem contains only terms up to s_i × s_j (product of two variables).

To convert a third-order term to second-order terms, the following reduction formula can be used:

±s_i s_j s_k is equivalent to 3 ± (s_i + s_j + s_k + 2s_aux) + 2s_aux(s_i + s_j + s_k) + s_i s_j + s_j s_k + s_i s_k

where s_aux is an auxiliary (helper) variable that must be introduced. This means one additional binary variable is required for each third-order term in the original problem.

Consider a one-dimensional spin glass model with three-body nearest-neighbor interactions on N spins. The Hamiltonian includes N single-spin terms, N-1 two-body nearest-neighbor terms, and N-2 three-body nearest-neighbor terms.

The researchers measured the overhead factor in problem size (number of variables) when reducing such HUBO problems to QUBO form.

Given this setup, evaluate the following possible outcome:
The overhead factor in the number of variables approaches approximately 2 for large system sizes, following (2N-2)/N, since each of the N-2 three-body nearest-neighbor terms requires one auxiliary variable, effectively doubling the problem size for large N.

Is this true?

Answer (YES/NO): YES